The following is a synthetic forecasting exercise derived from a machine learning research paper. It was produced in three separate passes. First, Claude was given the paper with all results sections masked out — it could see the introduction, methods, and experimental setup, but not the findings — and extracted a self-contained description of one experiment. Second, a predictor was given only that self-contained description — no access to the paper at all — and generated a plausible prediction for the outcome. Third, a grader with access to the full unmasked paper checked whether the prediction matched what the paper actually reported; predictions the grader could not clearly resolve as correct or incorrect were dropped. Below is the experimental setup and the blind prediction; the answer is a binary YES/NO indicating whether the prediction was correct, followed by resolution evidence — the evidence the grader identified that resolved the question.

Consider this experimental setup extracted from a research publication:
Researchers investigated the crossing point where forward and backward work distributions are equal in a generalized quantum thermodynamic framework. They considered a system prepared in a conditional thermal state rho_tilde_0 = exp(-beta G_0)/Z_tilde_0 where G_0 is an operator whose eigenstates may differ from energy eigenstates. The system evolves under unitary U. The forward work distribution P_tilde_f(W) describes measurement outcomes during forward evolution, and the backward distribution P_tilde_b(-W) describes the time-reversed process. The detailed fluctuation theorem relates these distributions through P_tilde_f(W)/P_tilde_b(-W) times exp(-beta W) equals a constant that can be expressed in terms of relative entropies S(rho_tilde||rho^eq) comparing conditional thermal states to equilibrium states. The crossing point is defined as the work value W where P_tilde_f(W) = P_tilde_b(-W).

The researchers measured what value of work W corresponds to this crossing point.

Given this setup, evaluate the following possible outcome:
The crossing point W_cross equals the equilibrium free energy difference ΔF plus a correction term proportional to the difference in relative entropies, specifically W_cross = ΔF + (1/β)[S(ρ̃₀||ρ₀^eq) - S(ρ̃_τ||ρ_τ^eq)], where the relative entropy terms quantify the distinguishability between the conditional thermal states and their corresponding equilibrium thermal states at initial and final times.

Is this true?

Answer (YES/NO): NO